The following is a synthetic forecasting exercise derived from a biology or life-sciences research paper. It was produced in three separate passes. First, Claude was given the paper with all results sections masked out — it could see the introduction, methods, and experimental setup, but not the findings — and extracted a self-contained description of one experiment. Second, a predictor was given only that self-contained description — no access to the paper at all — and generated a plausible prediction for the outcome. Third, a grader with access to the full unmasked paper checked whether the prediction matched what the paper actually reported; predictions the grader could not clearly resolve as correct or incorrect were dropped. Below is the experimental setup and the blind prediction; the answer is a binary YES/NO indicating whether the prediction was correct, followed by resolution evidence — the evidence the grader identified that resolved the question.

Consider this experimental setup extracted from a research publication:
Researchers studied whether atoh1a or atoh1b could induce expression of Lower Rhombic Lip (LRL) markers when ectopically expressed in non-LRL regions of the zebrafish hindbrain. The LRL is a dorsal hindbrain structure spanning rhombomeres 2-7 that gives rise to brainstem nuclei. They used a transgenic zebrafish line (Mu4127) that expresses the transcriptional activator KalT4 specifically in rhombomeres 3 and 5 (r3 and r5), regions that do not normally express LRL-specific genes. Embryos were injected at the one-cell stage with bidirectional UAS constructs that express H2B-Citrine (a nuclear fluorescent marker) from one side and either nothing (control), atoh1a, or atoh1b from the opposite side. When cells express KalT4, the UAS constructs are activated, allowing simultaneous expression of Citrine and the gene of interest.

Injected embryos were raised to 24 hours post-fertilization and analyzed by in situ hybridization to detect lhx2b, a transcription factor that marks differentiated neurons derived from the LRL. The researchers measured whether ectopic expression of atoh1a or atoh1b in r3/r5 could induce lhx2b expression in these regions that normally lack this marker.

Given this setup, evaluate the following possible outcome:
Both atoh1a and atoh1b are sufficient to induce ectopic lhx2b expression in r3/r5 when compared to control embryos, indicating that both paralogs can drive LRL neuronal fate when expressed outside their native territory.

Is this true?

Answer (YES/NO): YES